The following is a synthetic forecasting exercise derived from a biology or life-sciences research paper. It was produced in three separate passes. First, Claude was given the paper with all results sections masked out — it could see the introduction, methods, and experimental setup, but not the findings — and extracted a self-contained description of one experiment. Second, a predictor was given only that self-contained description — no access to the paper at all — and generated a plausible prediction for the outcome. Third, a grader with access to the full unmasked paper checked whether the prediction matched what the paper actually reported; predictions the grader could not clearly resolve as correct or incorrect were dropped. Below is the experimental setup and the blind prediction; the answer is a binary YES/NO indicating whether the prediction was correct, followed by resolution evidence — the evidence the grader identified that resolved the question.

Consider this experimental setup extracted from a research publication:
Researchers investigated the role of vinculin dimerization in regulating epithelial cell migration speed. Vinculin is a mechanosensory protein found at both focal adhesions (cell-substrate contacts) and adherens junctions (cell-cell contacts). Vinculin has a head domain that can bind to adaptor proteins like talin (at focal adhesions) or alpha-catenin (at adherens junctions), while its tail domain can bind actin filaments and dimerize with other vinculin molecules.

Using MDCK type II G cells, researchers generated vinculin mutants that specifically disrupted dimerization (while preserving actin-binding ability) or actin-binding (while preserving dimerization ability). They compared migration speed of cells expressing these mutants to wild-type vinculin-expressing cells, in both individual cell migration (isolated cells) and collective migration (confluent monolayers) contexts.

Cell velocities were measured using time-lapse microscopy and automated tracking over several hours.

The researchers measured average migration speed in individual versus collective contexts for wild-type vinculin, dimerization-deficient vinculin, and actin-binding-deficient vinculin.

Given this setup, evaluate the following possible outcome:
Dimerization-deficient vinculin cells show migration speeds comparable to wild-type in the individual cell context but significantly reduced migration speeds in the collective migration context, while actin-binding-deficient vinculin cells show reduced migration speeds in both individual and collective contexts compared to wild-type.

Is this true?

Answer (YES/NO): NO